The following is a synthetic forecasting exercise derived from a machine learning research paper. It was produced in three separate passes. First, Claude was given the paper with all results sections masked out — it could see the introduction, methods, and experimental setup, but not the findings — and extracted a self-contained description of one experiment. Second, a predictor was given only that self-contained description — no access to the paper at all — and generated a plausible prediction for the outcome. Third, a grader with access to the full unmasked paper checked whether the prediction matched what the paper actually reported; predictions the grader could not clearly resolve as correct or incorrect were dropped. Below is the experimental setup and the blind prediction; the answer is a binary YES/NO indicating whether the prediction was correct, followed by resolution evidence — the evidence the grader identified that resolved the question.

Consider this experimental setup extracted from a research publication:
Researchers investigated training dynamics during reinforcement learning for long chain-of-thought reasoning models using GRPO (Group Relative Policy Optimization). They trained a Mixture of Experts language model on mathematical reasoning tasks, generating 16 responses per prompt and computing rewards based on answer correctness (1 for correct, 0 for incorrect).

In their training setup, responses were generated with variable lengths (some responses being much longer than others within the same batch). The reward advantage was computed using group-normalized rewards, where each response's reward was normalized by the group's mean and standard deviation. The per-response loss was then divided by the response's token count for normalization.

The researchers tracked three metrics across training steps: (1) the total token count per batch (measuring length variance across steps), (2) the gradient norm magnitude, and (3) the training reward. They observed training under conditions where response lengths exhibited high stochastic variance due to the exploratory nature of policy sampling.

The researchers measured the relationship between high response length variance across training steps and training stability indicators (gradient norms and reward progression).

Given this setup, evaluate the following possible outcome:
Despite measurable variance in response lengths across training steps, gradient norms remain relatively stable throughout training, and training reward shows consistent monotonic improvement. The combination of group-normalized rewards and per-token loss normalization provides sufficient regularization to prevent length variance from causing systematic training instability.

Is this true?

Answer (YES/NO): NO